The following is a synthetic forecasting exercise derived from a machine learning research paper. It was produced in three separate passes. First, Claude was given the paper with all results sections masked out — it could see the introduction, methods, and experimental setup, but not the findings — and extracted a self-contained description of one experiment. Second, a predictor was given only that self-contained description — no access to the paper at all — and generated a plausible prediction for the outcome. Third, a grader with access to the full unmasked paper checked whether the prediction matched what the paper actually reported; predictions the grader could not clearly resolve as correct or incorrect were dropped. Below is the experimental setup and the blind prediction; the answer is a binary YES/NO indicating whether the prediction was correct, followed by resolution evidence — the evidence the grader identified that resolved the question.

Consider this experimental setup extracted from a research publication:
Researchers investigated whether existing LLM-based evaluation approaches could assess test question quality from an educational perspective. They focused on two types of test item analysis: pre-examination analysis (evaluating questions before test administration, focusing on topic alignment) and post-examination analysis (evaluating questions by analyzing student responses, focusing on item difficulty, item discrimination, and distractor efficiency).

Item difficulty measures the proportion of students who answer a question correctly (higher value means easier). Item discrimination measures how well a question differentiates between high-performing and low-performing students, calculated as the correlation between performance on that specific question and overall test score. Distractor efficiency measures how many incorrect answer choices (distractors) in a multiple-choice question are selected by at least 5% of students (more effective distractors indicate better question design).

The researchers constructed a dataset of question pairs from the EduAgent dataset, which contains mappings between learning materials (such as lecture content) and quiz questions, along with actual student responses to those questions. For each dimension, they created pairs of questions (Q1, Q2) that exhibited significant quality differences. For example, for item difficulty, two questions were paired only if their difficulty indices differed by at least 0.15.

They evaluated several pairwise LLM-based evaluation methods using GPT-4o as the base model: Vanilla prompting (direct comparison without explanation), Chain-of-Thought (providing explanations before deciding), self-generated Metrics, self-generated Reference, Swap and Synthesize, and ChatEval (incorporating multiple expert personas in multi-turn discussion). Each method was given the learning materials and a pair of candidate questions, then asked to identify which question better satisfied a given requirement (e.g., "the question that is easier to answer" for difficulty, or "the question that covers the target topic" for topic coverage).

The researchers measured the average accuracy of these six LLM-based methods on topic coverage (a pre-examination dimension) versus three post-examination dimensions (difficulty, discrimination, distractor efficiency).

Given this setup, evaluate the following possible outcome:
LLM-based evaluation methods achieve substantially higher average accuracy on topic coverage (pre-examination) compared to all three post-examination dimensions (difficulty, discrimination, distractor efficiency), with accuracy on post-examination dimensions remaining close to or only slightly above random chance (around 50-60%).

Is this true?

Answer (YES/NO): NO